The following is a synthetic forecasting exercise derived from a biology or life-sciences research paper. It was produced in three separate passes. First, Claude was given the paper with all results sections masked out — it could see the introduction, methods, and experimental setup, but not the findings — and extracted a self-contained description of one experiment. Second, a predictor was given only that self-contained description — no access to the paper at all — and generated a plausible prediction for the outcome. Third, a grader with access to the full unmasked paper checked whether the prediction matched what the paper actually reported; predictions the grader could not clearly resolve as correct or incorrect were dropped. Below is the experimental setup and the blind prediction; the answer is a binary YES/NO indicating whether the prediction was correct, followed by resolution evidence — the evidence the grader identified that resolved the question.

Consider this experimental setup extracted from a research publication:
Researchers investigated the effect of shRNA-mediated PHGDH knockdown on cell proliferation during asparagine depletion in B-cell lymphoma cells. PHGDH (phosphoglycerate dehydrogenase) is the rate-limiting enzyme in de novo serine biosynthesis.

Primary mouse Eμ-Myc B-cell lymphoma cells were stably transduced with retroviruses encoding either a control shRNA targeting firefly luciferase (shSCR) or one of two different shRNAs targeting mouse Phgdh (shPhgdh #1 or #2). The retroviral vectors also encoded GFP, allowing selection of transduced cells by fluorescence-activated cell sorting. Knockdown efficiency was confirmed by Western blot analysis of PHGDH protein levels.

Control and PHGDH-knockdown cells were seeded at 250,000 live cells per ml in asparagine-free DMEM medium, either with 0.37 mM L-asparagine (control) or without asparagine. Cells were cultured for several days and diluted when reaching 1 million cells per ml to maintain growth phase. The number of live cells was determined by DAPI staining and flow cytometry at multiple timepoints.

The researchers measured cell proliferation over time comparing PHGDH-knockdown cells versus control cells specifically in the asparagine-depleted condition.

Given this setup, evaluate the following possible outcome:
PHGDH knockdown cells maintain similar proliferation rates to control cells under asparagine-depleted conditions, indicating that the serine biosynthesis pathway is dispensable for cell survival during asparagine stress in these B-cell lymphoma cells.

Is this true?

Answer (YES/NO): NO